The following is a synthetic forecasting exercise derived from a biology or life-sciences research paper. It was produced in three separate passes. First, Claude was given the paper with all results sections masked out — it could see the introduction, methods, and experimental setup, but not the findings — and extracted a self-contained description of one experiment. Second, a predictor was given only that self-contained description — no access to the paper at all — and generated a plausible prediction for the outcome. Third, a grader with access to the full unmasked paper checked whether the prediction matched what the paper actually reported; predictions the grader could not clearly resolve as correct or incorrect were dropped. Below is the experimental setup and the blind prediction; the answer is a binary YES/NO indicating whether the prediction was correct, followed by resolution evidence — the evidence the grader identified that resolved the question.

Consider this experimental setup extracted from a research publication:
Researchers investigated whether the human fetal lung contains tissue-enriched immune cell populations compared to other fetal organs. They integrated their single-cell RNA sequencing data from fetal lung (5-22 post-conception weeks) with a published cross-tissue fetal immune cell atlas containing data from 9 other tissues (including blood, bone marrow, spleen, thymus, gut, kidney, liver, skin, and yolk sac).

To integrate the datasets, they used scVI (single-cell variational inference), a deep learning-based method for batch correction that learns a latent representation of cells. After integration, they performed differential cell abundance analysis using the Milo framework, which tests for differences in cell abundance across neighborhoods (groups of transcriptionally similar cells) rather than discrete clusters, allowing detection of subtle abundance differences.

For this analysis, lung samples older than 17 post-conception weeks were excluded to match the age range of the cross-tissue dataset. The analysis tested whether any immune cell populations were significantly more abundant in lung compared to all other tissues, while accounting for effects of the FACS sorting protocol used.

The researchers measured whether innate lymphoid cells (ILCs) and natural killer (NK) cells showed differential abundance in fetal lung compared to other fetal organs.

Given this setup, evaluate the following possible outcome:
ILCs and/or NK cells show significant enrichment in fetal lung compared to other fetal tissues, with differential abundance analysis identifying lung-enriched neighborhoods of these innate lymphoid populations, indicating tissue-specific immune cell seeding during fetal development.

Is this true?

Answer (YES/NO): YES